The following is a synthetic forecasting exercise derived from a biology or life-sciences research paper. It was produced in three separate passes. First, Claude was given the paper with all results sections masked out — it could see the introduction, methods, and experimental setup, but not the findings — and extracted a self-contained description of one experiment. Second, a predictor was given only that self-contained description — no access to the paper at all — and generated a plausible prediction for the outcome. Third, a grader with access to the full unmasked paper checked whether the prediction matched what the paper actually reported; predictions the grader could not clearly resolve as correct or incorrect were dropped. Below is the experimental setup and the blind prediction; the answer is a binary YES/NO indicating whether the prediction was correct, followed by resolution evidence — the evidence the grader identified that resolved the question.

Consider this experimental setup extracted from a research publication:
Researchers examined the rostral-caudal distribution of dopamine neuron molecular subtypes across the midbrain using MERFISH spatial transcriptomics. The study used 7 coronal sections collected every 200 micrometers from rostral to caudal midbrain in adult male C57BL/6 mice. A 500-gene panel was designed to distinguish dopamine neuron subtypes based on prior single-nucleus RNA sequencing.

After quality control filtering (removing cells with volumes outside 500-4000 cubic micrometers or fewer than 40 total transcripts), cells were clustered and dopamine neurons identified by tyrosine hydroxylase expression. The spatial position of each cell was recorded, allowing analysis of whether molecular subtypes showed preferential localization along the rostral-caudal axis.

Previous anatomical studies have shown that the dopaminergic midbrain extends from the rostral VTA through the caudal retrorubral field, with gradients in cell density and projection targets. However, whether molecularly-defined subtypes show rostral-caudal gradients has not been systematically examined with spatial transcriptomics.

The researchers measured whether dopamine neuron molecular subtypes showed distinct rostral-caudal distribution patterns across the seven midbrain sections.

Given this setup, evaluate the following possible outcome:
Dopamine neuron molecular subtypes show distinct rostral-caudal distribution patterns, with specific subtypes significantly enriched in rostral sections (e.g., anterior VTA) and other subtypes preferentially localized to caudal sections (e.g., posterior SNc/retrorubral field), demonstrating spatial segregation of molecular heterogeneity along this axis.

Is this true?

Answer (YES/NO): YES